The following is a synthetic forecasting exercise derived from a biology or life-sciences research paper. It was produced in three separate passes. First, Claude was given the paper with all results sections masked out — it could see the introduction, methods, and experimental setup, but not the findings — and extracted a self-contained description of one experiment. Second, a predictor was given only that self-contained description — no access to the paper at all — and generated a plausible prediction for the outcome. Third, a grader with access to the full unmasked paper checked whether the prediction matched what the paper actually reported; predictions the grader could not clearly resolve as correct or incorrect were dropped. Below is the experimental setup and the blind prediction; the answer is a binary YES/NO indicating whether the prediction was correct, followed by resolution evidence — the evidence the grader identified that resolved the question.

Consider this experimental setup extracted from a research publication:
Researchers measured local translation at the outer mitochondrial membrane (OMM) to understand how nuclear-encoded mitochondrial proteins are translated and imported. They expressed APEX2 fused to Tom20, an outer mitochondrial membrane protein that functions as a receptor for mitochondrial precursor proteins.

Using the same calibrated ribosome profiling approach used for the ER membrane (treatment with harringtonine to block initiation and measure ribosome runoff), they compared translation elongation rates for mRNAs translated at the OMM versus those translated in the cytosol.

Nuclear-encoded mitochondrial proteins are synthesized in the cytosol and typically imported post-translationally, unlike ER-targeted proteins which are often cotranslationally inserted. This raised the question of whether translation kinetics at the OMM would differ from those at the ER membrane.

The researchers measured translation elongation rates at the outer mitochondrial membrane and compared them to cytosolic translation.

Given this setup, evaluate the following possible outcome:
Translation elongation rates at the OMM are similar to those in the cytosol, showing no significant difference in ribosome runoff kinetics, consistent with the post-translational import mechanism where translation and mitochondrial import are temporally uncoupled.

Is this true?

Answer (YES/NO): NO